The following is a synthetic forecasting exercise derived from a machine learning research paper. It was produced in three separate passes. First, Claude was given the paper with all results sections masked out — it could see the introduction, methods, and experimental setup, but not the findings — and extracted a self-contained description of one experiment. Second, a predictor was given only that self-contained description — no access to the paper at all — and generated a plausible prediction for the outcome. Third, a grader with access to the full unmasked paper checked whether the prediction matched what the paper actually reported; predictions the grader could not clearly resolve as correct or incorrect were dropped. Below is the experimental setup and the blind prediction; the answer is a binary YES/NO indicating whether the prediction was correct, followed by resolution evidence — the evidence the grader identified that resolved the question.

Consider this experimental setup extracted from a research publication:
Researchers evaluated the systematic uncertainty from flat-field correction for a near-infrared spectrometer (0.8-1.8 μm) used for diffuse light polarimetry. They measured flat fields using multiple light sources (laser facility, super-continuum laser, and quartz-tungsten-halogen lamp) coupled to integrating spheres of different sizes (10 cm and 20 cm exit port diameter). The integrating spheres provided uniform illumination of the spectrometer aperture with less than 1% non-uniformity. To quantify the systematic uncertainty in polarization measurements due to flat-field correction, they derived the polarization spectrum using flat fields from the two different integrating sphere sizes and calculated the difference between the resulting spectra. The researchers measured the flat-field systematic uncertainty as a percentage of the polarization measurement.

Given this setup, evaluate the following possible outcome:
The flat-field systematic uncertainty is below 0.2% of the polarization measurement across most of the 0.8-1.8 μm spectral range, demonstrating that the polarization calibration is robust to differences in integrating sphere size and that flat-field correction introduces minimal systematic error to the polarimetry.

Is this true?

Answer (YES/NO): NO